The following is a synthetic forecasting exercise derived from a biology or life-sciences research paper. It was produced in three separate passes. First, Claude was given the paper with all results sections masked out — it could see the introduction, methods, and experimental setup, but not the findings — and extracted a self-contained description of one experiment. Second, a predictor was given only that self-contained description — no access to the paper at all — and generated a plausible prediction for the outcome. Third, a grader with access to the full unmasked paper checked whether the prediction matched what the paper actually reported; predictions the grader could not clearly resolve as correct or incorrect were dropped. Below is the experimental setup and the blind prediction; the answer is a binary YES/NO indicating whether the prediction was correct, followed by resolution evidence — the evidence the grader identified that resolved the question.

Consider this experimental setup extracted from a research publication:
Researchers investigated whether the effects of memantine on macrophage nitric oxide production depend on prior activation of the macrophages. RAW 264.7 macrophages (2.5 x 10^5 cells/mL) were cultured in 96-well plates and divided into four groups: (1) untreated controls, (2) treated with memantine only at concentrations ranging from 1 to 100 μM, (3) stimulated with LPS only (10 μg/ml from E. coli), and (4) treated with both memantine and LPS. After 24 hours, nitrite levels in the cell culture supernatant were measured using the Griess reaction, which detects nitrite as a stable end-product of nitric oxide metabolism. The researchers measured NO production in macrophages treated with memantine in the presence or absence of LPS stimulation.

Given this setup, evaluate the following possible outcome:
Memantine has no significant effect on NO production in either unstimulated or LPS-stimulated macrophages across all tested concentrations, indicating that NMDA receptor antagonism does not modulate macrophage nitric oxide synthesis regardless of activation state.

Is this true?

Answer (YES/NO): NO